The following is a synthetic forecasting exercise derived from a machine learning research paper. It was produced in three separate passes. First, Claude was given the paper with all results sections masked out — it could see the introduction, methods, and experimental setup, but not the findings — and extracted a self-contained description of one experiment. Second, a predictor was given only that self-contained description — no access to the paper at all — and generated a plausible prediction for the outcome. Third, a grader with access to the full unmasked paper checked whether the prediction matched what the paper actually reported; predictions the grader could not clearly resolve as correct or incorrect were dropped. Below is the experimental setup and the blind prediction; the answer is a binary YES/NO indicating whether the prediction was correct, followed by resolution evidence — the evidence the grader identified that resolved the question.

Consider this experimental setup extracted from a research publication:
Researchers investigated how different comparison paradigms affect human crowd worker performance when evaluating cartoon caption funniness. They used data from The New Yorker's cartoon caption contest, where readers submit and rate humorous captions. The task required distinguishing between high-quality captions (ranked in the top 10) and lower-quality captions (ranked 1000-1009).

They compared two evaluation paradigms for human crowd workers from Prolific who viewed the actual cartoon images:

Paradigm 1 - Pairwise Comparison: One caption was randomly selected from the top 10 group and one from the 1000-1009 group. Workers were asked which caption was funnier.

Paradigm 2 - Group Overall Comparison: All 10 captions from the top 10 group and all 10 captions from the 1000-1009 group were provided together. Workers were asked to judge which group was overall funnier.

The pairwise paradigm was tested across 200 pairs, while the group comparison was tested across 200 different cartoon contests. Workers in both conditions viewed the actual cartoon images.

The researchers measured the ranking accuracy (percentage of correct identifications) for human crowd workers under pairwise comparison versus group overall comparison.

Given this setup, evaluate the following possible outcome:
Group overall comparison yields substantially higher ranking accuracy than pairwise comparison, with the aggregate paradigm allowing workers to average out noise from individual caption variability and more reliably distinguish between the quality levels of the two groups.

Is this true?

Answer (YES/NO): NO